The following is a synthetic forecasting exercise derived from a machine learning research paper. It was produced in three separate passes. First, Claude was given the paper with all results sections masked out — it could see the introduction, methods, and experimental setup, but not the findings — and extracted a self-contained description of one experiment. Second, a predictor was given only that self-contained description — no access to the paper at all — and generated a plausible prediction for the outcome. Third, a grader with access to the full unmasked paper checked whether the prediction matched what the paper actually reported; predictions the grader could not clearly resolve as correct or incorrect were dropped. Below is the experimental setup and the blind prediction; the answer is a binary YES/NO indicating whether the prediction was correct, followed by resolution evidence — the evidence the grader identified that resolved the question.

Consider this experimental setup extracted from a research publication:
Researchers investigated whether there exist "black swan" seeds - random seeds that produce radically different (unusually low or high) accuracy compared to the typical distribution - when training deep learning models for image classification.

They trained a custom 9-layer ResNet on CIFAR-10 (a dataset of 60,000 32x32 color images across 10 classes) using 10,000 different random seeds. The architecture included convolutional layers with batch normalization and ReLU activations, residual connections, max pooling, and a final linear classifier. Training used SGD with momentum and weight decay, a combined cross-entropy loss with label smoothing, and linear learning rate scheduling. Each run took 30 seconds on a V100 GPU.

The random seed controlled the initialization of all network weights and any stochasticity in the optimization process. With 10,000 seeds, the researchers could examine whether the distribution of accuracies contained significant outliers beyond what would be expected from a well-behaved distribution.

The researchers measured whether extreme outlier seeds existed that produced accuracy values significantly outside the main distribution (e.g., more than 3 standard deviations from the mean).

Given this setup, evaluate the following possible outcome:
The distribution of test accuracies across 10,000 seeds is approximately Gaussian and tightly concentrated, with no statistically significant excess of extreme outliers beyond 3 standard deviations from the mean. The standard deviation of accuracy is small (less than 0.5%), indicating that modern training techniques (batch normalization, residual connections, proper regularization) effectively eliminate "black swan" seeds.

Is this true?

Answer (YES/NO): NO